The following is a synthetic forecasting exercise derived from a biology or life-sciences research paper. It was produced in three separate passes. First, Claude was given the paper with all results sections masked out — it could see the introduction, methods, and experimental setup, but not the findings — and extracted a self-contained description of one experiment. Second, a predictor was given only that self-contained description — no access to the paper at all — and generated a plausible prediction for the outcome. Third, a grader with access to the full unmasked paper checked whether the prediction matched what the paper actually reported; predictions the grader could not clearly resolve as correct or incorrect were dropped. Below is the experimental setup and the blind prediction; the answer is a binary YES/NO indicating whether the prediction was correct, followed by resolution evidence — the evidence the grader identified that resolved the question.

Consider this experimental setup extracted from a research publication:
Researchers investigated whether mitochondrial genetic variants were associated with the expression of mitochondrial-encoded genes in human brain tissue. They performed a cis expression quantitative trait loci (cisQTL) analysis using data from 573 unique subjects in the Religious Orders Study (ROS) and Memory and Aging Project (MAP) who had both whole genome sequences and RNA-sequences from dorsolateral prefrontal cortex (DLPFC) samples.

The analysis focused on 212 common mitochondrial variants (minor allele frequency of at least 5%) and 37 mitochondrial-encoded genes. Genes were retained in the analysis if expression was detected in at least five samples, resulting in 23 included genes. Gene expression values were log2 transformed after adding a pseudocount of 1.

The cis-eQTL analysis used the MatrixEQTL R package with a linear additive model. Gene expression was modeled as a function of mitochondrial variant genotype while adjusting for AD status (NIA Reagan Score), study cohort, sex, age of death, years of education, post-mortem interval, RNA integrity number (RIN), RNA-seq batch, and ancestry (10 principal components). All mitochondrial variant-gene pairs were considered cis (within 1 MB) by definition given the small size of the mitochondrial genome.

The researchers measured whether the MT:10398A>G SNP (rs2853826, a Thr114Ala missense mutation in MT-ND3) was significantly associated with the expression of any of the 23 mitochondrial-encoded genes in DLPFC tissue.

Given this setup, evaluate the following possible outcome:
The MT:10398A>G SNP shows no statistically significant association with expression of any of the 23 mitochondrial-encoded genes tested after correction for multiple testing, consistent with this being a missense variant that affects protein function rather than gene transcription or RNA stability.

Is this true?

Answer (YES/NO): NO